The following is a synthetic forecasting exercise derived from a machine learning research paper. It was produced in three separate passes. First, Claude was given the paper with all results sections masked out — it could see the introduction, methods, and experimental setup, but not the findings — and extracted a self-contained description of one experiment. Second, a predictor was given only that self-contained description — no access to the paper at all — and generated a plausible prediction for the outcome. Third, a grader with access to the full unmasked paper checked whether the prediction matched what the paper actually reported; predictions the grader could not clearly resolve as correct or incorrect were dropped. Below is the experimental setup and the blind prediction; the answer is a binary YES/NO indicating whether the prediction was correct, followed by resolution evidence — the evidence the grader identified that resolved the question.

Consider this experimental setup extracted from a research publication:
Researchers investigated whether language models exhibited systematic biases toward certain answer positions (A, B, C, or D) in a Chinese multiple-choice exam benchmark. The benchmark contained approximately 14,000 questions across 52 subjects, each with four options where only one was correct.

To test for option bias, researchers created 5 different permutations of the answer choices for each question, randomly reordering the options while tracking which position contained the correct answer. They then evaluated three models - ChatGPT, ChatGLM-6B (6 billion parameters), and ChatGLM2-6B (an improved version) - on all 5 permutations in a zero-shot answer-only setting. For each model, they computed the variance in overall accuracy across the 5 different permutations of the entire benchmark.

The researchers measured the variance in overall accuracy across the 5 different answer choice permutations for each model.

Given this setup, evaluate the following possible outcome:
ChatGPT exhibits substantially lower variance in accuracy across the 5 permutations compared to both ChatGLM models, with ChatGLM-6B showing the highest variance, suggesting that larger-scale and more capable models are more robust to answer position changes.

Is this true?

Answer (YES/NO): NO